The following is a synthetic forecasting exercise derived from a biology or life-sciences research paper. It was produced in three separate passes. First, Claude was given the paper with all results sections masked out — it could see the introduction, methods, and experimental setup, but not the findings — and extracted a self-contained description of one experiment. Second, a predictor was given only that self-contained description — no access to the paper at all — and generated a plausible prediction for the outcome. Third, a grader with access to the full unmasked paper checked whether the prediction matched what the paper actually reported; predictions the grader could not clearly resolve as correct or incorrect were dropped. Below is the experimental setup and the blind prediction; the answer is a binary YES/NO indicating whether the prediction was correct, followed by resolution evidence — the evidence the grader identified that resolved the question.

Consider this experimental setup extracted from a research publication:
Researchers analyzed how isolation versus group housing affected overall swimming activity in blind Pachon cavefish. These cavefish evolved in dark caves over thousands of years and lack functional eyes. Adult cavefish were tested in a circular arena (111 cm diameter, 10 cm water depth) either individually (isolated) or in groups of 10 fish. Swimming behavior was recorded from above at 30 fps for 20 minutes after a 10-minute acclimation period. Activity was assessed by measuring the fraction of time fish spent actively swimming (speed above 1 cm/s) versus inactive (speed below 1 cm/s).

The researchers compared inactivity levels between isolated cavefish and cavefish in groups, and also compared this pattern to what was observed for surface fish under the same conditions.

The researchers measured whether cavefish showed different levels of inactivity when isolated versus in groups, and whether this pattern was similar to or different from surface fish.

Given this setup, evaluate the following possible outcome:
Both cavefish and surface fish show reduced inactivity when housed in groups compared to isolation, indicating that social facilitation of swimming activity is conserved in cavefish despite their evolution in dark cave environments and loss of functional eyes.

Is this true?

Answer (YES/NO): NO